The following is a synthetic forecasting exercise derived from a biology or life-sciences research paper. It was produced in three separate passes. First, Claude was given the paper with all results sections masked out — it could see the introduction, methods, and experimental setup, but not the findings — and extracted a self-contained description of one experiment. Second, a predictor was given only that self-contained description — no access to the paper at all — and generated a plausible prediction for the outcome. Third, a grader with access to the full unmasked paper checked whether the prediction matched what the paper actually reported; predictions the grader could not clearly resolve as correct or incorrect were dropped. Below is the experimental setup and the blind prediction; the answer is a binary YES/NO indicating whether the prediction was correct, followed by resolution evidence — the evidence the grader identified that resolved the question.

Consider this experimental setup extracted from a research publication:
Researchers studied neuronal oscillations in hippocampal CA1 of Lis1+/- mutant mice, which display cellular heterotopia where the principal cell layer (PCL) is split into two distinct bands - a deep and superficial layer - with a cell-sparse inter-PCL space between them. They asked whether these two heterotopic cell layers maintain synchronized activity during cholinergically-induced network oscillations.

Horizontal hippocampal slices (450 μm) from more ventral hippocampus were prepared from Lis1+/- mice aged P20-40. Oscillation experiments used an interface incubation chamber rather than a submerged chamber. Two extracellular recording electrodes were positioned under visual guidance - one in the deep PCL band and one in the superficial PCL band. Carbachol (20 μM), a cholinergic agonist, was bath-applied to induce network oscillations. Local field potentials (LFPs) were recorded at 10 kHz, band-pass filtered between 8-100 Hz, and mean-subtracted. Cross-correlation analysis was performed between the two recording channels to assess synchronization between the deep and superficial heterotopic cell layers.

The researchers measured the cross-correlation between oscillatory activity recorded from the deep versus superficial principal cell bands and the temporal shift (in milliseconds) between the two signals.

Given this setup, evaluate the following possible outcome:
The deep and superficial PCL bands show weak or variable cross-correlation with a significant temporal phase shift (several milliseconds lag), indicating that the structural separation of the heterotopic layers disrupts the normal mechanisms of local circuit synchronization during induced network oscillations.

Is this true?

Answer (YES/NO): NO